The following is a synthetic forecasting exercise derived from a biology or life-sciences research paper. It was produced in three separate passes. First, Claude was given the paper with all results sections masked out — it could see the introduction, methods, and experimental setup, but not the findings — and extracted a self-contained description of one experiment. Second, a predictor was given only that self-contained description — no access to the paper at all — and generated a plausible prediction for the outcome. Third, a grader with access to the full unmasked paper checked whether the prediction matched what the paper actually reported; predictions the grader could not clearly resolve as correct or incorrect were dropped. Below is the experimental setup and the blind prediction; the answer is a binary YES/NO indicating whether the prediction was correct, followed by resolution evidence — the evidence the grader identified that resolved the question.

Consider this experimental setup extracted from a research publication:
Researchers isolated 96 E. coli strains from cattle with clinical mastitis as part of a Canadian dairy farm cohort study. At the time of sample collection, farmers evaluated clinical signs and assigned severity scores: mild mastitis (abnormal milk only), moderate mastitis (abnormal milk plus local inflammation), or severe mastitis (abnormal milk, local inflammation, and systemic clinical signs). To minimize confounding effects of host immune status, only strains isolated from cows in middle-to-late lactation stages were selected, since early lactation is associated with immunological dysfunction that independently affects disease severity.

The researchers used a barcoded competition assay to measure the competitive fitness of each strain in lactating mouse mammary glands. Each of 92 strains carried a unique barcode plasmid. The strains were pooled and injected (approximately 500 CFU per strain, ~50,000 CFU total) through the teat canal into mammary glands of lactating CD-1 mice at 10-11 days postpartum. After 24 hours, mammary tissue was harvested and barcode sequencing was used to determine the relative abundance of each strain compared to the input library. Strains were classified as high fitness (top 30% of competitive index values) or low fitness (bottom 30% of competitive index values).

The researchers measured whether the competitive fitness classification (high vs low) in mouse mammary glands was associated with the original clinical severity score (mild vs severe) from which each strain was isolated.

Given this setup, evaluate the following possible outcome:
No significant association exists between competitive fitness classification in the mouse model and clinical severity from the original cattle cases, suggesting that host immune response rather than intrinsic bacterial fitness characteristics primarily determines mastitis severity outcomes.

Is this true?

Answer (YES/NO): YES